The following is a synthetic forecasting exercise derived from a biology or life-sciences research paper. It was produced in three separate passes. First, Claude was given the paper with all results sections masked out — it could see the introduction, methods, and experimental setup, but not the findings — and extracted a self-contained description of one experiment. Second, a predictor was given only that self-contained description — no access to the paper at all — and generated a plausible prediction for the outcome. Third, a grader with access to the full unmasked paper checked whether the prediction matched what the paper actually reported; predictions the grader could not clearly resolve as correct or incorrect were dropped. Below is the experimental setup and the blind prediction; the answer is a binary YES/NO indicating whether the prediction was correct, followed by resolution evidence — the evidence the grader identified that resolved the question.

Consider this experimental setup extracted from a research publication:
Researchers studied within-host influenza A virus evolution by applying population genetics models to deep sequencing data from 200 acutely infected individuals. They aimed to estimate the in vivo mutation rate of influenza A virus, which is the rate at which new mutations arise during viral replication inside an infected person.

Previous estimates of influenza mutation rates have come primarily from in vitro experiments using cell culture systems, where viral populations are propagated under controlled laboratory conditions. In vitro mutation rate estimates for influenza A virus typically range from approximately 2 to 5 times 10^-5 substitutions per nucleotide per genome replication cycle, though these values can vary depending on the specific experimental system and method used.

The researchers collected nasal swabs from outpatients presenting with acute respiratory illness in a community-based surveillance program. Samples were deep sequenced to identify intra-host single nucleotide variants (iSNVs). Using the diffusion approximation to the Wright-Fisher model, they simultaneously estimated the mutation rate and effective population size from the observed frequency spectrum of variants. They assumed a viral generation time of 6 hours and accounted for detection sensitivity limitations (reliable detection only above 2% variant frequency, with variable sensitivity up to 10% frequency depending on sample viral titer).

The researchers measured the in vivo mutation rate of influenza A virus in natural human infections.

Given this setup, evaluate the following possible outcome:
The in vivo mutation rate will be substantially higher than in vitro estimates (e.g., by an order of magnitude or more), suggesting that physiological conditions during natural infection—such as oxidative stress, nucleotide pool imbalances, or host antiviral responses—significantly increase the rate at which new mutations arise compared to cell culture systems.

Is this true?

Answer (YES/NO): NO